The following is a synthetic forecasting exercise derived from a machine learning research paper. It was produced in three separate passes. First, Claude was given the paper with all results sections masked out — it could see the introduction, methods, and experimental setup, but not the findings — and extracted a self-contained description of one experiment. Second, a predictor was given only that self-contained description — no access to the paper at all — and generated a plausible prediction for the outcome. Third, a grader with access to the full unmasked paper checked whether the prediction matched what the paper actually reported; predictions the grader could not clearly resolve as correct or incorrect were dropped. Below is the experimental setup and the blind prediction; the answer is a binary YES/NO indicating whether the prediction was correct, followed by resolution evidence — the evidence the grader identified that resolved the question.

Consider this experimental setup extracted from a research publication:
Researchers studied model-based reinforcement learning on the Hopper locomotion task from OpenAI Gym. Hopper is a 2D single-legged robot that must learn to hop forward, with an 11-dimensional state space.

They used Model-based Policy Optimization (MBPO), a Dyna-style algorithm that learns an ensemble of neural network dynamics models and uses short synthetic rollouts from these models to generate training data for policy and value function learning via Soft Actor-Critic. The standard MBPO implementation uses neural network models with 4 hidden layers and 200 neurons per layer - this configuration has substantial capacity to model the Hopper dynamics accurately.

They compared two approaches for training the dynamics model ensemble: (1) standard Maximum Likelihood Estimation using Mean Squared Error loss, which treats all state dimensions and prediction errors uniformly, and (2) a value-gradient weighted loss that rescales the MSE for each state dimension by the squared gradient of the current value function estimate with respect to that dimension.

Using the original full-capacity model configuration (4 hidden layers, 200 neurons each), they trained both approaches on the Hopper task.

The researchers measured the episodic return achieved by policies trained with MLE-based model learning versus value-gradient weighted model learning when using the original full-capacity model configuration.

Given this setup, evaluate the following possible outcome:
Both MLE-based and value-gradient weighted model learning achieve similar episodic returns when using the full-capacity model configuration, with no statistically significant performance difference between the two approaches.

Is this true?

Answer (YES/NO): YES